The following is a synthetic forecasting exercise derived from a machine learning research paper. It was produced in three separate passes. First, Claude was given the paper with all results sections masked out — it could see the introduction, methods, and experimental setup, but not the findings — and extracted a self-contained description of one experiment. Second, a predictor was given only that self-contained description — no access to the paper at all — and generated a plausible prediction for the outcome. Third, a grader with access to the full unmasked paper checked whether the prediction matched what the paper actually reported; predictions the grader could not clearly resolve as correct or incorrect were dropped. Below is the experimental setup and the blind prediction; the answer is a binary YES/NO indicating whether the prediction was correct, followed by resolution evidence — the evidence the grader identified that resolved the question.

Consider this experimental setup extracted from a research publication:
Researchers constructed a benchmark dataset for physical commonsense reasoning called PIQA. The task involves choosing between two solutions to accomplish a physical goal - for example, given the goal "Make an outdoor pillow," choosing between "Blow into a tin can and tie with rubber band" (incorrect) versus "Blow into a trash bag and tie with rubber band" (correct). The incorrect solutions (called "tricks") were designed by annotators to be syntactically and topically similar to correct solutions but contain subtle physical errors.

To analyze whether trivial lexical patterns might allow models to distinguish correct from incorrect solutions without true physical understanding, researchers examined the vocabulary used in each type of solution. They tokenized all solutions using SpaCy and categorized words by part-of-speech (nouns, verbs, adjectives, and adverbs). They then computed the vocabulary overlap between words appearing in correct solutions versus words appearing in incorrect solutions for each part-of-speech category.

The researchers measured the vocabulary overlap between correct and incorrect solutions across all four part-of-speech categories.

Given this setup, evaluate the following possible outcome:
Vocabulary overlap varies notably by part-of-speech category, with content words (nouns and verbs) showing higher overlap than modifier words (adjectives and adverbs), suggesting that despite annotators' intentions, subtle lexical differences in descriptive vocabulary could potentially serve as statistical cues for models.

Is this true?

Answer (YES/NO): NO